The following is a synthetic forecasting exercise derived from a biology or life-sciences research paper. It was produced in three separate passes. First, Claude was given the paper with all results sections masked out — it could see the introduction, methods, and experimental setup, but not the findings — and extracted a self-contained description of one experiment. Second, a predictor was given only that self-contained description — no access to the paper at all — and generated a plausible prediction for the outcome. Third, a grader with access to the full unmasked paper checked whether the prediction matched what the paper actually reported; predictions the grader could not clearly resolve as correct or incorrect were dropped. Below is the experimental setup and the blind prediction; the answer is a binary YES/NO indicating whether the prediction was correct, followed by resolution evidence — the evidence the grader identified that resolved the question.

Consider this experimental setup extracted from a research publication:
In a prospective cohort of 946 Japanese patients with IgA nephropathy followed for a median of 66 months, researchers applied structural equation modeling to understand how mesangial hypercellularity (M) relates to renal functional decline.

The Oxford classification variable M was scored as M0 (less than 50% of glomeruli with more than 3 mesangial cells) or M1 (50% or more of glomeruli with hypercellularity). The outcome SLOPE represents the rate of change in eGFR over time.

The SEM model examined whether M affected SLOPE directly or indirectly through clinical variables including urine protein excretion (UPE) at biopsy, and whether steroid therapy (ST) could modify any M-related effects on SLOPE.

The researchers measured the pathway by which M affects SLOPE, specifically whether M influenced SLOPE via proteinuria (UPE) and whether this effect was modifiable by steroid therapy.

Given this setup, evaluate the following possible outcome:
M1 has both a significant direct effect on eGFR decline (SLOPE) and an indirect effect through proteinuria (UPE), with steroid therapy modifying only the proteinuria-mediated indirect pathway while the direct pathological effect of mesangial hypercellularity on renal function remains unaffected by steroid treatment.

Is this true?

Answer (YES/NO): NO